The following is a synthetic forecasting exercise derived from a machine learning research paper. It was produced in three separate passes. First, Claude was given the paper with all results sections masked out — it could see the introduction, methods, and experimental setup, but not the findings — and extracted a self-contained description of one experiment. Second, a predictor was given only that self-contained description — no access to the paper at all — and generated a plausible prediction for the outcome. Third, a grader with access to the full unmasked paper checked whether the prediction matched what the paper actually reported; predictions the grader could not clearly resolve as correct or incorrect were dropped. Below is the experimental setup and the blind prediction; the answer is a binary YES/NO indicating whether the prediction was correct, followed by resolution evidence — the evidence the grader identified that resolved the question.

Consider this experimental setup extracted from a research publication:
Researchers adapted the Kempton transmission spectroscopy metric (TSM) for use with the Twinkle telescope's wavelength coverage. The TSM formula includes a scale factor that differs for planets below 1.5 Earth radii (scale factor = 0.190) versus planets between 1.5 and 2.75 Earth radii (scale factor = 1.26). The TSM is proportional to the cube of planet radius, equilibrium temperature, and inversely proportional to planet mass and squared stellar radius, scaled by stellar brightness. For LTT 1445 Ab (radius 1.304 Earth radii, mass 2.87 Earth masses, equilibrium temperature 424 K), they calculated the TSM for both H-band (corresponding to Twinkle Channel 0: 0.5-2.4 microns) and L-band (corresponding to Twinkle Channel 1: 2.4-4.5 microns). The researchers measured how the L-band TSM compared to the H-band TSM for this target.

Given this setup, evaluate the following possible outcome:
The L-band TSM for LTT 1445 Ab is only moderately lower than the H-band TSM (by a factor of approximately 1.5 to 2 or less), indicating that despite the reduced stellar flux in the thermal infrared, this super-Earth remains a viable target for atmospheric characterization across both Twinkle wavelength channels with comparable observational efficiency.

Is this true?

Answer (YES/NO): NO